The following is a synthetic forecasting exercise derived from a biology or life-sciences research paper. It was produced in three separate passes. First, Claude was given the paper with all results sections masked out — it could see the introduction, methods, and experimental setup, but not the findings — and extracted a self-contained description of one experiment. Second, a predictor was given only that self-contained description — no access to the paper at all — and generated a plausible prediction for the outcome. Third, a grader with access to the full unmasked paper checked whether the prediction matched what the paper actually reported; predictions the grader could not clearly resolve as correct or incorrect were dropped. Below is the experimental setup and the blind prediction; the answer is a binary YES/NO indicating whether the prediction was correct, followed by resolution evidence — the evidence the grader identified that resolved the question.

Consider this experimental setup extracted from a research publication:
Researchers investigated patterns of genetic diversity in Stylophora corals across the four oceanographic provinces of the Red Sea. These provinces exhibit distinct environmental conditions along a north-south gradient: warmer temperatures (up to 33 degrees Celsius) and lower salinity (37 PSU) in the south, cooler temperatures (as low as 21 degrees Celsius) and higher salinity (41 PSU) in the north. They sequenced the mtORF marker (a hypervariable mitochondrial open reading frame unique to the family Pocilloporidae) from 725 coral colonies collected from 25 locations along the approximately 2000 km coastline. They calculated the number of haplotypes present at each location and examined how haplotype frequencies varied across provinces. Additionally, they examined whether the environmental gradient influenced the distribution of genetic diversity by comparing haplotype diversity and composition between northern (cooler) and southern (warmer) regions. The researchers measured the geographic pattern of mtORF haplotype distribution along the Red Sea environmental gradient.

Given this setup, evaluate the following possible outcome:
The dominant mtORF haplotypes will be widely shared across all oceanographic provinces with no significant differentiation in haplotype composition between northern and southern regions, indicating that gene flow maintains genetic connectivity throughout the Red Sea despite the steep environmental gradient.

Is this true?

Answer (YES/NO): NO